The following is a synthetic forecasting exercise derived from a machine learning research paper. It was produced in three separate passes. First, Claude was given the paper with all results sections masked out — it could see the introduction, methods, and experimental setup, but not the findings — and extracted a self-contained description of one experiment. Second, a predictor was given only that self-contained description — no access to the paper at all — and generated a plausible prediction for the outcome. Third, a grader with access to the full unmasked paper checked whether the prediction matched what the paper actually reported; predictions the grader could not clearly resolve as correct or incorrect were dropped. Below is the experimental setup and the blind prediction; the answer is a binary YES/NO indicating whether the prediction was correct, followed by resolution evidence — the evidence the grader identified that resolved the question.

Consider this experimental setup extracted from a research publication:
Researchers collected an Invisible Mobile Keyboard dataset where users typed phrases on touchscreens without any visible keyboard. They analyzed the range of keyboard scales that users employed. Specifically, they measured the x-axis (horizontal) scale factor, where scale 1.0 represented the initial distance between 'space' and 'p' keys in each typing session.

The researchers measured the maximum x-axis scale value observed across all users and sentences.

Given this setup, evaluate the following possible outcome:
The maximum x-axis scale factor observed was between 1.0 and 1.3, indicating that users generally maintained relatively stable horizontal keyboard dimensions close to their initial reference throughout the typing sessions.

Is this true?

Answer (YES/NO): NO